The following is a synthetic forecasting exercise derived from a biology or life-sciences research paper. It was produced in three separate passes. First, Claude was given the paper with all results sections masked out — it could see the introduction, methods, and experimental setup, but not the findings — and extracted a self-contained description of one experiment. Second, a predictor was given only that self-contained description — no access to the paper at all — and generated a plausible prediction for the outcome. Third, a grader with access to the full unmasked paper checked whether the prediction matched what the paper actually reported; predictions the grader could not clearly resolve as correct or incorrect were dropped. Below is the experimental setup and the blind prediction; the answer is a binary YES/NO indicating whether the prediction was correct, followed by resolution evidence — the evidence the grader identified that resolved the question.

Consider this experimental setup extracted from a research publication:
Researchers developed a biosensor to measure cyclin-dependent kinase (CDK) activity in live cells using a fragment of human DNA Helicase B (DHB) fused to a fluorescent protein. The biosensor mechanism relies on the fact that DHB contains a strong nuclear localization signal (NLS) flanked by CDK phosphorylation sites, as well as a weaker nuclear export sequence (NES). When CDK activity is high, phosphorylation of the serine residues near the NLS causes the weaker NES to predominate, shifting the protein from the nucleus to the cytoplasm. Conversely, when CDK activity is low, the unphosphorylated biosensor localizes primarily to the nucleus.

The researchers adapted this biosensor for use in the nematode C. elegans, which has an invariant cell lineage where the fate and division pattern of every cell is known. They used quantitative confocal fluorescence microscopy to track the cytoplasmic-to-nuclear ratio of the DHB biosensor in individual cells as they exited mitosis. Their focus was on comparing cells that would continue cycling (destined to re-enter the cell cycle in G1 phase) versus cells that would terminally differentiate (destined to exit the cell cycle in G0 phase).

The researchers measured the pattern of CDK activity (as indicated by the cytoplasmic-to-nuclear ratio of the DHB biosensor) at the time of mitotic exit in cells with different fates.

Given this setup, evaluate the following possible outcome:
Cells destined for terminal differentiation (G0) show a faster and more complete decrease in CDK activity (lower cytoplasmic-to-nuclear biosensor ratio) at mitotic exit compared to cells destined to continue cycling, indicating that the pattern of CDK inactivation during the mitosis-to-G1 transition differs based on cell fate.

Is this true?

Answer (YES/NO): NO